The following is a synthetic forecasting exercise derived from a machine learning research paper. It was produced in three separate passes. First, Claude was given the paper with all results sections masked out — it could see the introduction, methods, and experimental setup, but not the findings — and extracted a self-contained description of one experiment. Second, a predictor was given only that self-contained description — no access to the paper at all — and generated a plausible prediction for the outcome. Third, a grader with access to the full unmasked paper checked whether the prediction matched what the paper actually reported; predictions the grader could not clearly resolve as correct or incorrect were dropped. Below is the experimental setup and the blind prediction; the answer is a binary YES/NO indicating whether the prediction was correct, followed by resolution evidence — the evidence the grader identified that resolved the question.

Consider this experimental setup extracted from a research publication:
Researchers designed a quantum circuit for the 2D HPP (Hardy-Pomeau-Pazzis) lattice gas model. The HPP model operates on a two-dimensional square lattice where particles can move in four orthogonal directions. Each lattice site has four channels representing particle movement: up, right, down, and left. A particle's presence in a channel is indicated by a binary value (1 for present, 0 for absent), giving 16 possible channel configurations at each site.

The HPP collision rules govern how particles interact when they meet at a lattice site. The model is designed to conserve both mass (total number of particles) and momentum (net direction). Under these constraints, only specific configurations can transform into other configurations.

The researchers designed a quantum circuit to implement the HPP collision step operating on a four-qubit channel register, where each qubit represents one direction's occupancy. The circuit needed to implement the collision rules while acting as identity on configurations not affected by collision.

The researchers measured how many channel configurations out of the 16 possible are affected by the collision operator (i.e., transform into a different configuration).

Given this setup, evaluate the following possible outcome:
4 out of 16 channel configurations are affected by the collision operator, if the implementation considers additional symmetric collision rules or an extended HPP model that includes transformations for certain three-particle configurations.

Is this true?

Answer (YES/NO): NO